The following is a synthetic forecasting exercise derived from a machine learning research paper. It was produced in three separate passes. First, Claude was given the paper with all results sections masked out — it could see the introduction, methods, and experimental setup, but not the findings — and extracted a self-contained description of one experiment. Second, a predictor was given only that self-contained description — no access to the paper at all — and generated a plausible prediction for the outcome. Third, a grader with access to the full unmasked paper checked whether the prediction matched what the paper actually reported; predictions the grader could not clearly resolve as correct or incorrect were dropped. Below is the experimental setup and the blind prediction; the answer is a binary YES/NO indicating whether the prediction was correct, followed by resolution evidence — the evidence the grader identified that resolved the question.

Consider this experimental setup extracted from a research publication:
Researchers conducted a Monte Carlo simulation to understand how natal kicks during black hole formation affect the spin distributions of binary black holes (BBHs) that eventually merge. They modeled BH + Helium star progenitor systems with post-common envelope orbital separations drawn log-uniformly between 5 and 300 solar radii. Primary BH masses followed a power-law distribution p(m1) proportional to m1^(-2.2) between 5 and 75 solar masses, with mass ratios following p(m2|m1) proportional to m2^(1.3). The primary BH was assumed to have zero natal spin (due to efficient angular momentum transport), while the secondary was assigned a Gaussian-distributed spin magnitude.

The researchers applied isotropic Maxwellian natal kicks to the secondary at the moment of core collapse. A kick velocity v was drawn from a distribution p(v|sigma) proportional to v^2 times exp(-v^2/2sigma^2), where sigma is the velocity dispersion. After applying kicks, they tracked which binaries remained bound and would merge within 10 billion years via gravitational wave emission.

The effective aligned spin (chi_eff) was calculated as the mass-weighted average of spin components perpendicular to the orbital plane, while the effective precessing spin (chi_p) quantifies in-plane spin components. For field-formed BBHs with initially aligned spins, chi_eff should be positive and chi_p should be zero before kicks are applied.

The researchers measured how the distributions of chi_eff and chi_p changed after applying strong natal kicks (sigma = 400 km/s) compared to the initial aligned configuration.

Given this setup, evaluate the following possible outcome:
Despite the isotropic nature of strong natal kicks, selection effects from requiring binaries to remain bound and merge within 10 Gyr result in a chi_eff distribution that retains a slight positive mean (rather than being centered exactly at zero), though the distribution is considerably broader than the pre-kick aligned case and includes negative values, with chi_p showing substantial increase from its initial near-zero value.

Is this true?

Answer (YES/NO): YES